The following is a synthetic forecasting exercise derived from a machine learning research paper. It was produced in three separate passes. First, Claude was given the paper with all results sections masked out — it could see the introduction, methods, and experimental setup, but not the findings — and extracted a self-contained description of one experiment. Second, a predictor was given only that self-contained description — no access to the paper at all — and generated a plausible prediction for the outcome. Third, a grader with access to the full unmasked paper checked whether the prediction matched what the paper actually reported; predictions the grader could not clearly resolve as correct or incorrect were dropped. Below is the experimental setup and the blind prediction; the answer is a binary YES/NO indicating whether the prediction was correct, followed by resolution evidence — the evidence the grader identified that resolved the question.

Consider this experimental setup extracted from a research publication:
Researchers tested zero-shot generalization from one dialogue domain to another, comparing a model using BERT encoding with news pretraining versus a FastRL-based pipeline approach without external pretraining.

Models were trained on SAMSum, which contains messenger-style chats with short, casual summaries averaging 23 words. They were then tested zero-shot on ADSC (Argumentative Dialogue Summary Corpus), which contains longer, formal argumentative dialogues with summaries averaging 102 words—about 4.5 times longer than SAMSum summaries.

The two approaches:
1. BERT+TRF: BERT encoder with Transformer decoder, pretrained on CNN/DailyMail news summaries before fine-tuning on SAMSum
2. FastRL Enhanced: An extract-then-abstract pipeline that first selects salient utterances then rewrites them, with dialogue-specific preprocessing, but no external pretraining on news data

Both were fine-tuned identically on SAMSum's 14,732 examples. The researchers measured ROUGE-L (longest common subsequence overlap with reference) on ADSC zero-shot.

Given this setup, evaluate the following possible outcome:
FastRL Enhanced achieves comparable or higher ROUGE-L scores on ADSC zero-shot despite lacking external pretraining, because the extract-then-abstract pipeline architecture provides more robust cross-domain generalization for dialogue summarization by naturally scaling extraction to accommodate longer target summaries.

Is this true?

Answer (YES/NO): NO